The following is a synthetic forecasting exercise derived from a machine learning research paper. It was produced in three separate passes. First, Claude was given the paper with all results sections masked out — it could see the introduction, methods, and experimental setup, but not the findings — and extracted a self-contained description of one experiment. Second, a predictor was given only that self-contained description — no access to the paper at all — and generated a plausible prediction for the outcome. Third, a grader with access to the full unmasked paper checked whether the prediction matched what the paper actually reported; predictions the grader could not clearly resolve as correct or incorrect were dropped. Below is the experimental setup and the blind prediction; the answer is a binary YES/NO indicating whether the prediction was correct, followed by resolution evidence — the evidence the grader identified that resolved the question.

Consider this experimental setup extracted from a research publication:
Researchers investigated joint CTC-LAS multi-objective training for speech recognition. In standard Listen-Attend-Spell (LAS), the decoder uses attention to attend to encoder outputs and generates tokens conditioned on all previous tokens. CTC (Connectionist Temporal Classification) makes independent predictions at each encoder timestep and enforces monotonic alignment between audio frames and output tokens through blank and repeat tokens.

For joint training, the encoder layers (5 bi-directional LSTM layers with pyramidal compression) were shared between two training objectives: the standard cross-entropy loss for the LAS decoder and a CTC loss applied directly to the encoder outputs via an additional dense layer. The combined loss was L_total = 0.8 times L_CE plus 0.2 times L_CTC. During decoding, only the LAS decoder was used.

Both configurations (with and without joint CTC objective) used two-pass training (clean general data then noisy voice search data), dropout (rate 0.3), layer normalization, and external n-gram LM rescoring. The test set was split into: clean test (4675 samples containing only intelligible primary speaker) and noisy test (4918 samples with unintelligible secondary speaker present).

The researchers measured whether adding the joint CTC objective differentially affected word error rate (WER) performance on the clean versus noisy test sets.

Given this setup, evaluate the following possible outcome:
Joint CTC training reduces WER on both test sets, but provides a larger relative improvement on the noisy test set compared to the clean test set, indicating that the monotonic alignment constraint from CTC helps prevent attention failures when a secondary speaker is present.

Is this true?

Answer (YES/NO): NO